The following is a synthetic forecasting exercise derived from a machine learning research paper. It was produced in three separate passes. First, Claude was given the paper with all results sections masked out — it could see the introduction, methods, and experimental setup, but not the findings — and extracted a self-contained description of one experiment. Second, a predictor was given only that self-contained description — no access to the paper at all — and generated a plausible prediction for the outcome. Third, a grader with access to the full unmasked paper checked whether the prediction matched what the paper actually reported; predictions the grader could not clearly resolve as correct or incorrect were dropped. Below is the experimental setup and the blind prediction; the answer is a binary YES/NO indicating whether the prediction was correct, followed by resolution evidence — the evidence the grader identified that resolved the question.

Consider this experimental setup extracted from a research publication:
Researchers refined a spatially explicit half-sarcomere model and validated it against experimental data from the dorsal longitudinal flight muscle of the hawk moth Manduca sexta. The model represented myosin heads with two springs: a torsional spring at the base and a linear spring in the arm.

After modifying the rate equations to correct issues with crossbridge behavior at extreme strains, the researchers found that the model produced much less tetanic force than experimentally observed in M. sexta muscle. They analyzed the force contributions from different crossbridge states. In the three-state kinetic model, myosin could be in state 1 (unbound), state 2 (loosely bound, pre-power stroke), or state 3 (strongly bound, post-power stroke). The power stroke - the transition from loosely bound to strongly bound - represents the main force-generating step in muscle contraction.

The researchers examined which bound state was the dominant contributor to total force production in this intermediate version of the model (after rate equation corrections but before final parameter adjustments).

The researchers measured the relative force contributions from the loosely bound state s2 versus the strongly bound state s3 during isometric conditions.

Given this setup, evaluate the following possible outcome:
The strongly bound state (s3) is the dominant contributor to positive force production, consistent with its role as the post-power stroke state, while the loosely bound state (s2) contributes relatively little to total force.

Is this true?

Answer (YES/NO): NO